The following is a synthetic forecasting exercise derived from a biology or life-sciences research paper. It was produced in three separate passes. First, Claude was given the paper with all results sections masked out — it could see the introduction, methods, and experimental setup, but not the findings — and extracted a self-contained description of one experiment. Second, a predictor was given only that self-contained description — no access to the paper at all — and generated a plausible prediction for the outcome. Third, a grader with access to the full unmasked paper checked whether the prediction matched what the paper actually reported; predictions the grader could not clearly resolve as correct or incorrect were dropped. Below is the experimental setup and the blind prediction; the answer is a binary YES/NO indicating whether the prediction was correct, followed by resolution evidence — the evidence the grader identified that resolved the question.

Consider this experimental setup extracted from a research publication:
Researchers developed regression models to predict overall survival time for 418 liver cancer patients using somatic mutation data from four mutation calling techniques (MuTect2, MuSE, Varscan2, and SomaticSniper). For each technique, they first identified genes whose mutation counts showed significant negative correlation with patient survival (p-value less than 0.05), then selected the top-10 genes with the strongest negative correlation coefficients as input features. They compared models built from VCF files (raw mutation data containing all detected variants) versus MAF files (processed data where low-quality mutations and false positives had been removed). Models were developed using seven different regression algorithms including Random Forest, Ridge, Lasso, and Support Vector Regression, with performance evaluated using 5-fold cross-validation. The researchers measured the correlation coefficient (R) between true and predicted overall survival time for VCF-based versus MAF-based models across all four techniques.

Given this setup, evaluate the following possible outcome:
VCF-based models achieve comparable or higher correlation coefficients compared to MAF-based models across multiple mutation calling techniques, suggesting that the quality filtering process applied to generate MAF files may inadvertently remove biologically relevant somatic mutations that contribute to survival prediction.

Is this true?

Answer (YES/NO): YES